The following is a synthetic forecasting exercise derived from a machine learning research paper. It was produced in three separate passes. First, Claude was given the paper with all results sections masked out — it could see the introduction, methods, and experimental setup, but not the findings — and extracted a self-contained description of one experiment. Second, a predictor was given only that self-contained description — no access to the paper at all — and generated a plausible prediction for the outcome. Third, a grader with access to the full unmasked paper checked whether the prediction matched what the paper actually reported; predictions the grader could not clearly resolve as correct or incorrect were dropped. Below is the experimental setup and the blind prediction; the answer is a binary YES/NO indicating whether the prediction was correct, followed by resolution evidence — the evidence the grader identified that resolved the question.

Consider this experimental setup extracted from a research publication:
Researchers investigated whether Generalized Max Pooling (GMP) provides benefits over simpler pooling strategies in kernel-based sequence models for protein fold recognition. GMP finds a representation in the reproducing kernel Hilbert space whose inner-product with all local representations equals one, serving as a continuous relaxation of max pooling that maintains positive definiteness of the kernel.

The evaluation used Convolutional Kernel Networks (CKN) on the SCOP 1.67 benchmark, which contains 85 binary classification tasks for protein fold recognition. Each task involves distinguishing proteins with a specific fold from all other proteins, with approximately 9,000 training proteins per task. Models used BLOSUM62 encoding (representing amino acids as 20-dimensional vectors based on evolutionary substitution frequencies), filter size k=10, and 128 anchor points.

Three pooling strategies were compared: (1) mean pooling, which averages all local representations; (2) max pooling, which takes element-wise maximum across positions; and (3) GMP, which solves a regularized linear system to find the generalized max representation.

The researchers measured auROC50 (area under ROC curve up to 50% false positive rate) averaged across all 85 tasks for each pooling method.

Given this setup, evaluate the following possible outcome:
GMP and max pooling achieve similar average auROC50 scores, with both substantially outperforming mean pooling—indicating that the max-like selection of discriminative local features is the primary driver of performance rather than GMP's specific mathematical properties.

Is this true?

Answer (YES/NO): NO